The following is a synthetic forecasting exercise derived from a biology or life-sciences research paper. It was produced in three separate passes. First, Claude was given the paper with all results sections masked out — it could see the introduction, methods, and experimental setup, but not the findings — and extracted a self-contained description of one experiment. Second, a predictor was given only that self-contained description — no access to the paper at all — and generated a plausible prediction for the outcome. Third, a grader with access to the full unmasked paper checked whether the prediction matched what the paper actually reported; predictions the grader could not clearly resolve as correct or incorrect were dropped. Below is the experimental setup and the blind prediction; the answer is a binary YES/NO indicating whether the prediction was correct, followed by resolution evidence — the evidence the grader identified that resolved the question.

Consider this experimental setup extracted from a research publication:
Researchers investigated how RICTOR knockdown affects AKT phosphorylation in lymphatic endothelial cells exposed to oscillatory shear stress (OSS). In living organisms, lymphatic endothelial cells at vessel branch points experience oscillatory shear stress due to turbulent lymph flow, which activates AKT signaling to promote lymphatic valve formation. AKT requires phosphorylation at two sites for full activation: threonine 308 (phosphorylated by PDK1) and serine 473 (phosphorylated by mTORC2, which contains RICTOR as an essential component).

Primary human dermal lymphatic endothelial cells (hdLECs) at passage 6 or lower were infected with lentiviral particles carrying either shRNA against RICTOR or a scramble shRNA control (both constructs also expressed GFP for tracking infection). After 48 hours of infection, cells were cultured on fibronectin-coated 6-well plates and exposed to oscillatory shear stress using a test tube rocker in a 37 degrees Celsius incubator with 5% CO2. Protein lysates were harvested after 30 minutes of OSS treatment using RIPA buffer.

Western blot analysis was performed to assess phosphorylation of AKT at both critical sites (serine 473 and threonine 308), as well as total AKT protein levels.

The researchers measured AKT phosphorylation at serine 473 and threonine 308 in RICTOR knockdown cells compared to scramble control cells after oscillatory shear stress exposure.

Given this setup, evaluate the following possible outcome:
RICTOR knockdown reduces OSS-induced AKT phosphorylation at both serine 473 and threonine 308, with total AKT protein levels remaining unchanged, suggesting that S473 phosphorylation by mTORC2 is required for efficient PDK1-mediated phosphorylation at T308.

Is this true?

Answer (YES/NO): NO